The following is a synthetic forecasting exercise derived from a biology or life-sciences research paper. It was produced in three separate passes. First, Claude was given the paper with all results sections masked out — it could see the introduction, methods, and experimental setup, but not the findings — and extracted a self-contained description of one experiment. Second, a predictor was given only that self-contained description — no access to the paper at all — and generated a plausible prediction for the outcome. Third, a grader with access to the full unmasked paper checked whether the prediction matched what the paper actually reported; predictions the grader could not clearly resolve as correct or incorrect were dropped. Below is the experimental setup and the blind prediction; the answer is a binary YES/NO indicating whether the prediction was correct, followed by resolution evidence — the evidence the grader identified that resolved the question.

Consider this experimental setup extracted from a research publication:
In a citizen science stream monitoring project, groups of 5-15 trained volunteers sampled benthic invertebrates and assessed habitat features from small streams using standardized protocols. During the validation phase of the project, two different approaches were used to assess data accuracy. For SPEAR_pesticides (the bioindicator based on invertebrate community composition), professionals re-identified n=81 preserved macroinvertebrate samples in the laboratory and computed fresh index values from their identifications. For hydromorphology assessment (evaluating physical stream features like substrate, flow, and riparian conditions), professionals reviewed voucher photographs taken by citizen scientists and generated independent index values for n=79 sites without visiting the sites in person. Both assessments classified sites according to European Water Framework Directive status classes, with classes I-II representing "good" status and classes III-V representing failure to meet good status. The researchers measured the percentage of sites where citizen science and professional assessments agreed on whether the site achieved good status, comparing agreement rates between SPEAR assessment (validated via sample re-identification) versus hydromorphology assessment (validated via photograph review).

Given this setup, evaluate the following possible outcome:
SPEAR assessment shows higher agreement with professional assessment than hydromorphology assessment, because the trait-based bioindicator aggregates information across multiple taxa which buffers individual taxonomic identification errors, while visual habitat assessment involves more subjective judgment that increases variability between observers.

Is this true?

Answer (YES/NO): NO